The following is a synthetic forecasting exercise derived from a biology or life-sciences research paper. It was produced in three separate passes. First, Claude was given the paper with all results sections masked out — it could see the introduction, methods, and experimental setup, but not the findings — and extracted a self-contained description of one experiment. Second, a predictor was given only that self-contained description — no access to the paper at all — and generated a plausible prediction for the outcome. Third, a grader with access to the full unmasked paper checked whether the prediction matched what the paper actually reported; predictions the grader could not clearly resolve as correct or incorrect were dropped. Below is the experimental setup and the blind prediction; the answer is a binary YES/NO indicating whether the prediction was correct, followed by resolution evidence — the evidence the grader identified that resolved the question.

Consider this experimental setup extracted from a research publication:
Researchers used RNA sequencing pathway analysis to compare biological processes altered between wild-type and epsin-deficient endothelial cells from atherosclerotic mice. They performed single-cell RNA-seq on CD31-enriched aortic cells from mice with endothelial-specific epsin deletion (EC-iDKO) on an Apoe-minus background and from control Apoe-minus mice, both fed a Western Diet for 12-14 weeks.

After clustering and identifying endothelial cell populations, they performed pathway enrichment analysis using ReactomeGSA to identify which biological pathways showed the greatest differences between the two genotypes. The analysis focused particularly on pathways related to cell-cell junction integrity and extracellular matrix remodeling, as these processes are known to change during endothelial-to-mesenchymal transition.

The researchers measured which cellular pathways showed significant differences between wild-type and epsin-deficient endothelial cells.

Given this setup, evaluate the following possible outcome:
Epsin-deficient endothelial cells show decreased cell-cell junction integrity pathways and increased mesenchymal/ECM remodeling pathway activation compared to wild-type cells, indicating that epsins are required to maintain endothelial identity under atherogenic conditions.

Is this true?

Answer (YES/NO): NO